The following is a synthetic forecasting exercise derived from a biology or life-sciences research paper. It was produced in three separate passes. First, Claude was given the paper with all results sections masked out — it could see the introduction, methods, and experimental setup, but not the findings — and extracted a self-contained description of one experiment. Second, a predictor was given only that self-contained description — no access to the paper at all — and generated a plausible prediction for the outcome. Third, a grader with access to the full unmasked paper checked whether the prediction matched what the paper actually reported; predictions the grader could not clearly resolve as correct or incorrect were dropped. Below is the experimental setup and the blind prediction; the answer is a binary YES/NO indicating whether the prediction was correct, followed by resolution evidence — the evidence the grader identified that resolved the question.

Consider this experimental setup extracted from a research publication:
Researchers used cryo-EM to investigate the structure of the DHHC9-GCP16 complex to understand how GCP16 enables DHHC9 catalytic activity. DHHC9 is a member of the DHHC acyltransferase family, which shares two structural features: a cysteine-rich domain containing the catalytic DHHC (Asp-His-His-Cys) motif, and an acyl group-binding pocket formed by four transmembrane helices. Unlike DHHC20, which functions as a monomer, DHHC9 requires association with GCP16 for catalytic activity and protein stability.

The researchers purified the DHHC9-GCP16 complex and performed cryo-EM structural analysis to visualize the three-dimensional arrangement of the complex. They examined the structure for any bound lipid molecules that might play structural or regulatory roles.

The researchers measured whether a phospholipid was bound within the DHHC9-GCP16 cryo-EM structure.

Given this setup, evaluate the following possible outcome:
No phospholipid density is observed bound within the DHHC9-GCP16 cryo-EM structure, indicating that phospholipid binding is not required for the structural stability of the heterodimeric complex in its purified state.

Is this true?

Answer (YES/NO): NO